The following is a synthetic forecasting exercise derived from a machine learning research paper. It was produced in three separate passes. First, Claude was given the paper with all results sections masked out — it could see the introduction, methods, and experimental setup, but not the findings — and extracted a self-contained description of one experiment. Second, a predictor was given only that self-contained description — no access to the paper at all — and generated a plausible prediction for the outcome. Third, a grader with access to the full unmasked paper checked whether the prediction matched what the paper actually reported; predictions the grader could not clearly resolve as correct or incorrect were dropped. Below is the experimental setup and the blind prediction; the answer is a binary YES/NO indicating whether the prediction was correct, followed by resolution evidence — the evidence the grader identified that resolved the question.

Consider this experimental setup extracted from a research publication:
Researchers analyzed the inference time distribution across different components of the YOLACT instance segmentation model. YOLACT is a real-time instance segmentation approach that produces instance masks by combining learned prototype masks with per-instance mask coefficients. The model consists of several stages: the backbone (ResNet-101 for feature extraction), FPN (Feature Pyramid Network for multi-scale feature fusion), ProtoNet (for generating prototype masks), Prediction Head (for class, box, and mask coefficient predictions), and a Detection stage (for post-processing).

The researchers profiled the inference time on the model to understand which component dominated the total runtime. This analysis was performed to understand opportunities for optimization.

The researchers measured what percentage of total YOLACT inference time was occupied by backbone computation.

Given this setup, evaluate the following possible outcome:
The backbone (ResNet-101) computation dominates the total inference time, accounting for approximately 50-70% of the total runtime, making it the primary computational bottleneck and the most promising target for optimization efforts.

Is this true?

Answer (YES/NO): YES